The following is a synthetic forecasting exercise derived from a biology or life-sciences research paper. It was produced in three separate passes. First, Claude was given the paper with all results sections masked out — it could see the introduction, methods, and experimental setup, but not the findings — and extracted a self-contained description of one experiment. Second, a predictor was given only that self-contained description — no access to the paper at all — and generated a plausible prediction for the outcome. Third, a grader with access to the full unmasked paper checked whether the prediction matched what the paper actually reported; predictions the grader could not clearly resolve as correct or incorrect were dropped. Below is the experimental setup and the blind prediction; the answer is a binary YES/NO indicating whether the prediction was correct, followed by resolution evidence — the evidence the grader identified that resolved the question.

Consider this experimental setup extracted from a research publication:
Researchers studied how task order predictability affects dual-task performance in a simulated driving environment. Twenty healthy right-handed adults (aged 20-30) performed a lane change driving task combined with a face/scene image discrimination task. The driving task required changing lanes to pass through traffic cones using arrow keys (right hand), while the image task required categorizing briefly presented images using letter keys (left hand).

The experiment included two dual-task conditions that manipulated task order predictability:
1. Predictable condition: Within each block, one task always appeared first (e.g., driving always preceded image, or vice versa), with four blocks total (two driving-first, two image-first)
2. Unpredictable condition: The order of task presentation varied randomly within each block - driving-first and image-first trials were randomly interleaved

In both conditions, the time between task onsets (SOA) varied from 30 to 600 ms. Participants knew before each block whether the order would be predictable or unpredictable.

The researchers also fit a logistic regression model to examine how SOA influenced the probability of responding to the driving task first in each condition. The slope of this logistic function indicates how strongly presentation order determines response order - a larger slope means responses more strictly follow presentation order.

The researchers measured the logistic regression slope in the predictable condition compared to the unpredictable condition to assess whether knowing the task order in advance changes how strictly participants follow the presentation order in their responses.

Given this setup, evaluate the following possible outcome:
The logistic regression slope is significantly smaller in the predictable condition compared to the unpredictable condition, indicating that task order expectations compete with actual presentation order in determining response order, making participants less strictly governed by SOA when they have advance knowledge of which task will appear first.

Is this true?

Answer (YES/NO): NO